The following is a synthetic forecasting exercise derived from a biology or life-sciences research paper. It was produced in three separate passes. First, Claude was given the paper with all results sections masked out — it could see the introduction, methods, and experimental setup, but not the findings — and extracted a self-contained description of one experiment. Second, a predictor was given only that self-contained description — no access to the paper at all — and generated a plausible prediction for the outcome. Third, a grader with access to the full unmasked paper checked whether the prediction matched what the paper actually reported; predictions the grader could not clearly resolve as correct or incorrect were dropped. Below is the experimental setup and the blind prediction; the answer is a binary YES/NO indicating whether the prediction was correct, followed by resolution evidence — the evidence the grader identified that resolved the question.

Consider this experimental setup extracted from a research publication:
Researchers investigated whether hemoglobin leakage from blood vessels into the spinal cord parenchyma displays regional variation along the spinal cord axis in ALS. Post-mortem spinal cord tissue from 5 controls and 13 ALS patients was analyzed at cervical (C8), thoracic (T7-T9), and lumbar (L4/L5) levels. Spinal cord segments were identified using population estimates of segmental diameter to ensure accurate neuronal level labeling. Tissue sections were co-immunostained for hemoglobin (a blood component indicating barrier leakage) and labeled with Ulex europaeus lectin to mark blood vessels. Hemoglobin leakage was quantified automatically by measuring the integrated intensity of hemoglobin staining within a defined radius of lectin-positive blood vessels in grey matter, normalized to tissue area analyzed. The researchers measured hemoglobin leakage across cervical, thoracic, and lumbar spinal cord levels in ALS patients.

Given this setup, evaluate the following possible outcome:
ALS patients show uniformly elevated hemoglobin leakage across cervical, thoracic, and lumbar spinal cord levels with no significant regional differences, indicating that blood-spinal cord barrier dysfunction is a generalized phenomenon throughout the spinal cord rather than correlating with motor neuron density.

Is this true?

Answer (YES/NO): NO